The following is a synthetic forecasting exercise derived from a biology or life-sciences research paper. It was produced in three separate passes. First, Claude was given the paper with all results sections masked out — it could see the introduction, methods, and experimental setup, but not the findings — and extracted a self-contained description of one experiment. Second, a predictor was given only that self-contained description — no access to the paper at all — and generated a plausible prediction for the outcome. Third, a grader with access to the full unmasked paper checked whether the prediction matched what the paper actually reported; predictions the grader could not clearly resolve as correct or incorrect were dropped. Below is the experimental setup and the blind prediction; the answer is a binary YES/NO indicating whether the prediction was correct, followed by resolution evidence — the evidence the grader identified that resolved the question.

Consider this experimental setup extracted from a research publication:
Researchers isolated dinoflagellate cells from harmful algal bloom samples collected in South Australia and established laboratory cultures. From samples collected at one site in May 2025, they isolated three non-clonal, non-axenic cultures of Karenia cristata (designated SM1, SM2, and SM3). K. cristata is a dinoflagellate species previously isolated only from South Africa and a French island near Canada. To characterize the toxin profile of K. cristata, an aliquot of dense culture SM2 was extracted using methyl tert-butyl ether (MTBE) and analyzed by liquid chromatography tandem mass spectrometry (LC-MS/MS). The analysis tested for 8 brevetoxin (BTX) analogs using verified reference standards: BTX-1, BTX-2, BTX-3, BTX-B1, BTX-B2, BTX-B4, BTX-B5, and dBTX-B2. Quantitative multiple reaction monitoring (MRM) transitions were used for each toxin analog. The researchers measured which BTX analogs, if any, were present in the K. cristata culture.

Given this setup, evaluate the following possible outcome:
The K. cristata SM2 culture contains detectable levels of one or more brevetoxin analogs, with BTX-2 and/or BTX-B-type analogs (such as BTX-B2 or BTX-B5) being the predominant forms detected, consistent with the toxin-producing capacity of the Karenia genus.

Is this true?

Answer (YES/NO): NO